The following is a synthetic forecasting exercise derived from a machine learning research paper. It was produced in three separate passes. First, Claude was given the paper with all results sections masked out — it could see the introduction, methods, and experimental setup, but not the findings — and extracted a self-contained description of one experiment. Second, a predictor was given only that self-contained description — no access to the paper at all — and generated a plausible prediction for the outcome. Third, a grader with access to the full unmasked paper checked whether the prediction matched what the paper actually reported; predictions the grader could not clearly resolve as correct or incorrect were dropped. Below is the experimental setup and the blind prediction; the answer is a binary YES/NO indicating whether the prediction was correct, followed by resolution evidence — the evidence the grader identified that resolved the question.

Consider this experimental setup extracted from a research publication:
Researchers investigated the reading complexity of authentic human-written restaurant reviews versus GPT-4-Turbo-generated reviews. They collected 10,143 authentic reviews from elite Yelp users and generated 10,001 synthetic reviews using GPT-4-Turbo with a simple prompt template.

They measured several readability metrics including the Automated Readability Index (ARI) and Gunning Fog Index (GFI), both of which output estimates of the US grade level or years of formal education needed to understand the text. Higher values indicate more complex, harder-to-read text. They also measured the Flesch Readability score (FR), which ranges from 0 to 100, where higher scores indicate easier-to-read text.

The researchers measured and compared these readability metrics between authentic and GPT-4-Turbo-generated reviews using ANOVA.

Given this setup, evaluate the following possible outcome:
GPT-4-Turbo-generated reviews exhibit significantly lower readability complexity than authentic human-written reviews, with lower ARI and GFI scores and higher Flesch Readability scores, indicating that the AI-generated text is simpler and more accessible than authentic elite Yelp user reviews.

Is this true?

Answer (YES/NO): NO